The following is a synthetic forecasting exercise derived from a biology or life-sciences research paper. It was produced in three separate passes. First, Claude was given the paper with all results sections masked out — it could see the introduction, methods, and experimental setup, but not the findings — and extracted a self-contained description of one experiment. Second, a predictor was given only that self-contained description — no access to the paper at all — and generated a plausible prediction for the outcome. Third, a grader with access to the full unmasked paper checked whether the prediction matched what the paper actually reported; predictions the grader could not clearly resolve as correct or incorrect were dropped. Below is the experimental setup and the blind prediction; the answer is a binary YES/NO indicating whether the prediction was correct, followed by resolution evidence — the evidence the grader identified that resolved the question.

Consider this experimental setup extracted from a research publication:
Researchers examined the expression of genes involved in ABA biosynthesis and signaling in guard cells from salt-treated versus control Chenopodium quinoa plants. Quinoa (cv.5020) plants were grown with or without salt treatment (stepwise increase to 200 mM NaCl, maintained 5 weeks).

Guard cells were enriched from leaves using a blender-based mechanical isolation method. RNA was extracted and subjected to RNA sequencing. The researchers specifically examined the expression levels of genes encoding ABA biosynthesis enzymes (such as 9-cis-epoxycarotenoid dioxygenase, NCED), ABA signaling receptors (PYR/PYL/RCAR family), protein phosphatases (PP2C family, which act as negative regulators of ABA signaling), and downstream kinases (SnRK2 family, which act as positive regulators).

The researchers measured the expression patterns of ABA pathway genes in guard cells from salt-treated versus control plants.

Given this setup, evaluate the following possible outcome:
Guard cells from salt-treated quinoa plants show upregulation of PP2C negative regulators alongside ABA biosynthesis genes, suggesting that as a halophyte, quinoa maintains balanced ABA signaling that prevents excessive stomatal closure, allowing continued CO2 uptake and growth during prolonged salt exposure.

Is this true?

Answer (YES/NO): YES